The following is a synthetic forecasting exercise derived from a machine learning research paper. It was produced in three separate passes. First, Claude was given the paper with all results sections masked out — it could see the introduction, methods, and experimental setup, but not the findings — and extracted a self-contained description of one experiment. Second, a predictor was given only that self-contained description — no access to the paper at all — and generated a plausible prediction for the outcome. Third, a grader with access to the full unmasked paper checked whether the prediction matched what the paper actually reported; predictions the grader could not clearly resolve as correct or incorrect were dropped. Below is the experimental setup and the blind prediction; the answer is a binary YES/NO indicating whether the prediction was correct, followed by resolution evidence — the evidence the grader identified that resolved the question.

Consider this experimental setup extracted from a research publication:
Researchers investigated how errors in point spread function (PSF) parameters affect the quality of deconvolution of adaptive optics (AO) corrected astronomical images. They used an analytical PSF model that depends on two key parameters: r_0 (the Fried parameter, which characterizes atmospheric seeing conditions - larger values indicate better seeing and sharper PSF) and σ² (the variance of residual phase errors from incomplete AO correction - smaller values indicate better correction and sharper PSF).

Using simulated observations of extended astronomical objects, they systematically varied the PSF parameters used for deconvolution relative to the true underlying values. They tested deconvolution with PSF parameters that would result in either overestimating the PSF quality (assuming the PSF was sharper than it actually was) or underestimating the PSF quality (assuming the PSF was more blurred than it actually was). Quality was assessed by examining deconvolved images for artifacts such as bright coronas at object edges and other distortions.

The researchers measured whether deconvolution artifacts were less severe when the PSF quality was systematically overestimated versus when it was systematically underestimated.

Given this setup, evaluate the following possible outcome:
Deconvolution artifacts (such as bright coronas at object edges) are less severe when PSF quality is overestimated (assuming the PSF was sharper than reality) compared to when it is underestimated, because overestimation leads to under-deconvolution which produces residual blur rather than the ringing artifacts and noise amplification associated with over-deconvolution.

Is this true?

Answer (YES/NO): YES